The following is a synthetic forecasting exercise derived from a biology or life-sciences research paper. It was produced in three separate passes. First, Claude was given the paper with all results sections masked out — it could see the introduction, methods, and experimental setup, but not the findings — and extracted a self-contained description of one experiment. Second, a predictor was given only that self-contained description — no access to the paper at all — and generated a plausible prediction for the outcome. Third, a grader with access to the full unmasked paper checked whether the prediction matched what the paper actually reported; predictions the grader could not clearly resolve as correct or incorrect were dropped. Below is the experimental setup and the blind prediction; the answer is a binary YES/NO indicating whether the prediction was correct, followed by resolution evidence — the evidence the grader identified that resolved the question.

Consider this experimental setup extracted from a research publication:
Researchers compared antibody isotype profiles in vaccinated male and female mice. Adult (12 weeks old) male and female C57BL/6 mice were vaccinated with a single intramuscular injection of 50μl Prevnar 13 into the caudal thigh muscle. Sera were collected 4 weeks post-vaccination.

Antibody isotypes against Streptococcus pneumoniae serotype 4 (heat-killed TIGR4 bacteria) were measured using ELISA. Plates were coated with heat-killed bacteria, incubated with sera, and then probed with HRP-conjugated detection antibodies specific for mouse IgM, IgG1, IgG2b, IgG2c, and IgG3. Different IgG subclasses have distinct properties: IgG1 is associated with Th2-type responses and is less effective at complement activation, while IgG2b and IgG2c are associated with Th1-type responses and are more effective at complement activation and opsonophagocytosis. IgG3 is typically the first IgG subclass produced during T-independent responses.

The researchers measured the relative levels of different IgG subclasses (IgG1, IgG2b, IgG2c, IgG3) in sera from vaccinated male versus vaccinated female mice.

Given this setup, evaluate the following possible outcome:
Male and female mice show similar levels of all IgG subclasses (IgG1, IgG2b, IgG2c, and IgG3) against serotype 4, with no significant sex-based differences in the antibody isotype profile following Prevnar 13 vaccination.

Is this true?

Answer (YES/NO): NO